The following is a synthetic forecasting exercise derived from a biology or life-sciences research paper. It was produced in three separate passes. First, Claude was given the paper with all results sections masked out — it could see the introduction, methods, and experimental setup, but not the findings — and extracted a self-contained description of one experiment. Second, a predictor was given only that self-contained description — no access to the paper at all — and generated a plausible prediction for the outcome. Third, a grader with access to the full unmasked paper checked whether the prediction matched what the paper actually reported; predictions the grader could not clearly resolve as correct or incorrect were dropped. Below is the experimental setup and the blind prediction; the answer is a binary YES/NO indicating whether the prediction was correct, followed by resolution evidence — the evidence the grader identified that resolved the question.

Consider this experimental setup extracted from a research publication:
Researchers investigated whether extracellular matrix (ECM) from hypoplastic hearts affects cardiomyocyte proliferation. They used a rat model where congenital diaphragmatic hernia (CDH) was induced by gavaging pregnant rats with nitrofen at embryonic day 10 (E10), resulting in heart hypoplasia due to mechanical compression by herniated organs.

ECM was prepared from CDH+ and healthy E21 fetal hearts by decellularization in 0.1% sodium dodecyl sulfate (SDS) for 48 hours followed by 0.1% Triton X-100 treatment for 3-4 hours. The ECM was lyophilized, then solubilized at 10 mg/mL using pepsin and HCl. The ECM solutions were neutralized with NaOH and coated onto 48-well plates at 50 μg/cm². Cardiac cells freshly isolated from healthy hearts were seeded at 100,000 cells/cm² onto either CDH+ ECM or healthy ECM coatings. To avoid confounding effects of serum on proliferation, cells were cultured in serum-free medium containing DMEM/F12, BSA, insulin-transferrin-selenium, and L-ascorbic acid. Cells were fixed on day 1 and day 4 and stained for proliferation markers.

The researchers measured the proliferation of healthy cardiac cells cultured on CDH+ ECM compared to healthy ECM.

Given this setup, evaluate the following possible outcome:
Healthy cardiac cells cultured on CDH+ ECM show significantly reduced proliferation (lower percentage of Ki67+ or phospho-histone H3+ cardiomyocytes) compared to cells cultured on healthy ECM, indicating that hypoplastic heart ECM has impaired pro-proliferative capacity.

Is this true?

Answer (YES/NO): YES